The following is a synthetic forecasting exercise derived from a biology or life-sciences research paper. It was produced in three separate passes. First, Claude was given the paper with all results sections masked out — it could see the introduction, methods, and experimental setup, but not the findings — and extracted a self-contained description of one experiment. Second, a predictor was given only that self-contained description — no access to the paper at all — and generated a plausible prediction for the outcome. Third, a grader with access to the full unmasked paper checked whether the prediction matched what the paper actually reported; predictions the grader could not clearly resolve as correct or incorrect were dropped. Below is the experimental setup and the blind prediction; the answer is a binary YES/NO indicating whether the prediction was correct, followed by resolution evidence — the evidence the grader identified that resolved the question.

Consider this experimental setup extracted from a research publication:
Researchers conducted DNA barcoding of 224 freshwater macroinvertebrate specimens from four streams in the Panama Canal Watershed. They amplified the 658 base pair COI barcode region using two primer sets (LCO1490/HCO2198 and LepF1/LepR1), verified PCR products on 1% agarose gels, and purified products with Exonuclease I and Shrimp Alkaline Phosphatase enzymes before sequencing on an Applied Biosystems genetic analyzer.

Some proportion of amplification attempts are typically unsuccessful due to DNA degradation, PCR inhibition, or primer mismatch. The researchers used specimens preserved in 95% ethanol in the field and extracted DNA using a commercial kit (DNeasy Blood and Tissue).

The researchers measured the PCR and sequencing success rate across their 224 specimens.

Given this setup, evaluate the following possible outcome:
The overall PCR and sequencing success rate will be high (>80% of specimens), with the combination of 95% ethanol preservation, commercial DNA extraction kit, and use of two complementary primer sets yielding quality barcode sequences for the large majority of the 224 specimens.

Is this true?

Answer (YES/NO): NO